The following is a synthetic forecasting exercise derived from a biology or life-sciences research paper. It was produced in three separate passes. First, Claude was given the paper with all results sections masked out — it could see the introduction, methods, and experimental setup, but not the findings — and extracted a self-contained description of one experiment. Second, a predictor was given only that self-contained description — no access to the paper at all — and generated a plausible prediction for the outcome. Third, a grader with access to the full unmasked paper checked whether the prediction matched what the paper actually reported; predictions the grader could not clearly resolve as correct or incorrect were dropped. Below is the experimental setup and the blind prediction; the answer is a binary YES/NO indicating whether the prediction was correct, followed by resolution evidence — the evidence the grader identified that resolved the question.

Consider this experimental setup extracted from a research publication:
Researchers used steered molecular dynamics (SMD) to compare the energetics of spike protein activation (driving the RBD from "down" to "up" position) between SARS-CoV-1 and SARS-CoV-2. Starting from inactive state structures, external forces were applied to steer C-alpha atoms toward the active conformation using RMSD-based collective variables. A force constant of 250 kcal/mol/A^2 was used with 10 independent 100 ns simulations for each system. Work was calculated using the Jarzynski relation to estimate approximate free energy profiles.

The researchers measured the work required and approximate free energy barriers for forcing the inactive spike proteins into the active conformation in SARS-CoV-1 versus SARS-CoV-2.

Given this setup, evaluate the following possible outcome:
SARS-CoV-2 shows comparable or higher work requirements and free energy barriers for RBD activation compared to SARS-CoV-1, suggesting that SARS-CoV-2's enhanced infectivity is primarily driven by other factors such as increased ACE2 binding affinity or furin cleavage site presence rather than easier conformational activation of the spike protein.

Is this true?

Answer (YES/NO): YES